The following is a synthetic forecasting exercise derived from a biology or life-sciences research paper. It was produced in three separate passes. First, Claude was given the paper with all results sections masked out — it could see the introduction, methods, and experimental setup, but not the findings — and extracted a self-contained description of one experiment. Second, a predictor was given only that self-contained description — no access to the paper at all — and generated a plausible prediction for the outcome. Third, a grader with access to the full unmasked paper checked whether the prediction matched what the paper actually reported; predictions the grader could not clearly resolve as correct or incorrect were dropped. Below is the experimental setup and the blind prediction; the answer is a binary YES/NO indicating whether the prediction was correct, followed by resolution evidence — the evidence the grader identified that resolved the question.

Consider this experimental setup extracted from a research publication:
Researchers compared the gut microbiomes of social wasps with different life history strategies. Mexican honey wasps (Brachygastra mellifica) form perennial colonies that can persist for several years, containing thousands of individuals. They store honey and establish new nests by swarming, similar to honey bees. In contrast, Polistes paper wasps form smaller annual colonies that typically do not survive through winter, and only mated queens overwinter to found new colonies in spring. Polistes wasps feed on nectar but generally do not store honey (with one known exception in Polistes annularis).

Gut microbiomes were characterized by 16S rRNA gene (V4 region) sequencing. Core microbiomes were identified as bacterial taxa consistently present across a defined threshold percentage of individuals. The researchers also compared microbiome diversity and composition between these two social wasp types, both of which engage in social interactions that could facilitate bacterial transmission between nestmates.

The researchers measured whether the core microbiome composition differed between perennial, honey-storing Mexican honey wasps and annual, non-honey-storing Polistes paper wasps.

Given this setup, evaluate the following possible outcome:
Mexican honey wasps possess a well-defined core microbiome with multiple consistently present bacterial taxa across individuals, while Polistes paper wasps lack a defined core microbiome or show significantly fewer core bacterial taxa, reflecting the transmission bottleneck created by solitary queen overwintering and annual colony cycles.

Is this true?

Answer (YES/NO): YES